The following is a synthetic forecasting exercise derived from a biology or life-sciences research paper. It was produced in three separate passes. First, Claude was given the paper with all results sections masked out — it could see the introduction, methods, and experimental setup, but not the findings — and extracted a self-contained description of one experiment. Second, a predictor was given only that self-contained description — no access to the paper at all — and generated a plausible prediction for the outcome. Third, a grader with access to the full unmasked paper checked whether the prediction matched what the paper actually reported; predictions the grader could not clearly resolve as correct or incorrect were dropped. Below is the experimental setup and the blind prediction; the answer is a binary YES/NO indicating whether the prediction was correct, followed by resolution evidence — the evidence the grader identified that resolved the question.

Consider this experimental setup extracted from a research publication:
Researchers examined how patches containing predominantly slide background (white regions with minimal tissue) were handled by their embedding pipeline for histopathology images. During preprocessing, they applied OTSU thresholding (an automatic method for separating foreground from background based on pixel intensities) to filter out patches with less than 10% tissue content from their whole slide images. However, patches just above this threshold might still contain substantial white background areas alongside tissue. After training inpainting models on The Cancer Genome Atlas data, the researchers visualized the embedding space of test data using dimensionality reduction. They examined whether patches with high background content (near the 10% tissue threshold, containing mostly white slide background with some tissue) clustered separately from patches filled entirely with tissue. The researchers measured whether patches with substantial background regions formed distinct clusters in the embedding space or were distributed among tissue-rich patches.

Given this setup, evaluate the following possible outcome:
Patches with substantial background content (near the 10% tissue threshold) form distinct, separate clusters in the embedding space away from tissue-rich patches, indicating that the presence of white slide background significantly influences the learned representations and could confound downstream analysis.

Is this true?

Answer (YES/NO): YES